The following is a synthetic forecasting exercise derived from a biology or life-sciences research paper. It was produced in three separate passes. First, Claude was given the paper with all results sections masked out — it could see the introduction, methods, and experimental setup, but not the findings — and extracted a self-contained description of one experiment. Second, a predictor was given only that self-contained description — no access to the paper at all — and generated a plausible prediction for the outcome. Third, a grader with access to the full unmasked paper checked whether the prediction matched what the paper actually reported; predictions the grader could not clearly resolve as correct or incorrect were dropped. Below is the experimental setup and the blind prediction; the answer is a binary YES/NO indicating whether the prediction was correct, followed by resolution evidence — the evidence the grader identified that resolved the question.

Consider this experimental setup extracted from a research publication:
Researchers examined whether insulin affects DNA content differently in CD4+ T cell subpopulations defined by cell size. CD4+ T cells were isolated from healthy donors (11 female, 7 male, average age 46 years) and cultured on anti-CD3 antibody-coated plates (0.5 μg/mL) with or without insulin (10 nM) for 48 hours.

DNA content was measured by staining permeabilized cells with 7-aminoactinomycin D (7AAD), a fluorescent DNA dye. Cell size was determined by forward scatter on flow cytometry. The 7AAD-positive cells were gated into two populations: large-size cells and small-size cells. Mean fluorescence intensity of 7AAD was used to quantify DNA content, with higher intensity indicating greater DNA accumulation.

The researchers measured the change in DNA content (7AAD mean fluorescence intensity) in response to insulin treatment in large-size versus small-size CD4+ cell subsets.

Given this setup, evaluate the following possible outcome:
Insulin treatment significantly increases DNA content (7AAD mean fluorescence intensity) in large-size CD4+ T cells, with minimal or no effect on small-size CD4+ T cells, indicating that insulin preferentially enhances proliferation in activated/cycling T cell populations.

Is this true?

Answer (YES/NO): NO